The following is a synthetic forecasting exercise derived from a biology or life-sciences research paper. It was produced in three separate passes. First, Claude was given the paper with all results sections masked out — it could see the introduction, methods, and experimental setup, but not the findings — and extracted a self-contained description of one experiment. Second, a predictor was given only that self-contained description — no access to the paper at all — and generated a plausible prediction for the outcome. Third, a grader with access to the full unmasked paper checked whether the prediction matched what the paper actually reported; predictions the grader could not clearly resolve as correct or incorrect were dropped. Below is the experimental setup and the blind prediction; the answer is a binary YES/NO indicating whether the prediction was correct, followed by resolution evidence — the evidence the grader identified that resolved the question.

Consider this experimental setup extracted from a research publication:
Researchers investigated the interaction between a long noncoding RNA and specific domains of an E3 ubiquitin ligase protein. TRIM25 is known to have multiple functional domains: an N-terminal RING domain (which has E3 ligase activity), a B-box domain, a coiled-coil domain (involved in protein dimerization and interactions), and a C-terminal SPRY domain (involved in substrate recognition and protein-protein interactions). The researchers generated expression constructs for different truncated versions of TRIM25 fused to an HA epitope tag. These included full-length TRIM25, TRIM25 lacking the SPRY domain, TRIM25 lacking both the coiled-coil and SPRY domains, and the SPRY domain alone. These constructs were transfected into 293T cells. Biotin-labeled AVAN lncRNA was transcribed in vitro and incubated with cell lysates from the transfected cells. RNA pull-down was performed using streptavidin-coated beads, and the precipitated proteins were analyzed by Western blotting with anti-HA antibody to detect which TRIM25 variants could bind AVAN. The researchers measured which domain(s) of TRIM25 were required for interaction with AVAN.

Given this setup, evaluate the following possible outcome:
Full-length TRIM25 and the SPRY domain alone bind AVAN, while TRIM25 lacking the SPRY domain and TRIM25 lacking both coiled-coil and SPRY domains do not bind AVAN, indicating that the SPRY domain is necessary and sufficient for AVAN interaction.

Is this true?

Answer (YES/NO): NO